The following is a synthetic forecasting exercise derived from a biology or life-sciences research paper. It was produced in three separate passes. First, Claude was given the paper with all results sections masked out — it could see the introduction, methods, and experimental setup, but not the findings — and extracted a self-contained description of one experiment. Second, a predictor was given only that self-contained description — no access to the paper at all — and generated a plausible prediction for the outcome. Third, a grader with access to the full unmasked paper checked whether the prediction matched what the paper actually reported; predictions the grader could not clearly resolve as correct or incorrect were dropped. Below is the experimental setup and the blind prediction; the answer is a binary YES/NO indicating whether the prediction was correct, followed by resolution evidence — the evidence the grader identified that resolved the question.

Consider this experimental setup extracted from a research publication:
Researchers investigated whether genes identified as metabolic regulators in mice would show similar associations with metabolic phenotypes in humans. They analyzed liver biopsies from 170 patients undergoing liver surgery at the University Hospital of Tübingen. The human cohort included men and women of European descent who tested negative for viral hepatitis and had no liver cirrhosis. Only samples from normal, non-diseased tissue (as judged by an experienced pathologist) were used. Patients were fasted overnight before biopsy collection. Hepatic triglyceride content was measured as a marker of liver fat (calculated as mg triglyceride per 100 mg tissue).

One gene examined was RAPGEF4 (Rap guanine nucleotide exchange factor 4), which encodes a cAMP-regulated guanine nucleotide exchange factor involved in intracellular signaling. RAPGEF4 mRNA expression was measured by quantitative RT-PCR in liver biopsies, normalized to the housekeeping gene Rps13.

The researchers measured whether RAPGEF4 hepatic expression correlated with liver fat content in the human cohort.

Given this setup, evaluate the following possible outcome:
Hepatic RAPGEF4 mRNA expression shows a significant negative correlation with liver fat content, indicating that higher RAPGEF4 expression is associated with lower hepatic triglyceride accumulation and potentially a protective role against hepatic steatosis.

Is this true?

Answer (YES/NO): NO